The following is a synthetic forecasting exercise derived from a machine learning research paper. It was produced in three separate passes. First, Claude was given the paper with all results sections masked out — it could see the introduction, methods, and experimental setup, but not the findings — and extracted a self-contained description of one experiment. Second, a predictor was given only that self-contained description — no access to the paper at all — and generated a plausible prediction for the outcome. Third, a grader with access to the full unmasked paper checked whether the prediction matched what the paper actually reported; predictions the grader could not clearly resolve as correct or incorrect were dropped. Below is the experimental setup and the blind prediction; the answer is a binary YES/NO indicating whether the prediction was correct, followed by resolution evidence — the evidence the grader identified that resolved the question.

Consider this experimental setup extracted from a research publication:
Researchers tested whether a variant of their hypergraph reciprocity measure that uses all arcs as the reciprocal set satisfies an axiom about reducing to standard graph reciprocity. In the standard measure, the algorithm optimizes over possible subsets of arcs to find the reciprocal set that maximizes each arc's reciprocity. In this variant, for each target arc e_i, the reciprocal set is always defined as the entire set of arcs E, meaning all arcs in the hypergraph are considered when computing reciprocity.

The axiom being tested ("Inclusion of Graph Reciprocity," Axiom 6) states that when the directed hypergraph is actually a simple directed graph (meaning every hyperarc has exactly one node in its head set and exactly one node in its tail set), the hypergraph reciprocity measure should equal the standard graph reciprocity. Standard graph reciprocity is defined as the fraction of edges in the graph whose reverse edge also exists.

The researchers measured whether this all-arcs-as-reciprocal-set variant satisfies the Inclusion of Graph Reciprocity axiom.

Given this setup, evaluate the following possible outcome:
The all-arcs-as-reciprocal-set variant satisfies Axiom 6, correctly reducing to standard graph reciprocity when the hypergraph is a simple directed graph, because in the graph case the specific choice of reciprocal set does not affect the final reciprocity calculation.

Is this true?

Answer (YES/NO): NO